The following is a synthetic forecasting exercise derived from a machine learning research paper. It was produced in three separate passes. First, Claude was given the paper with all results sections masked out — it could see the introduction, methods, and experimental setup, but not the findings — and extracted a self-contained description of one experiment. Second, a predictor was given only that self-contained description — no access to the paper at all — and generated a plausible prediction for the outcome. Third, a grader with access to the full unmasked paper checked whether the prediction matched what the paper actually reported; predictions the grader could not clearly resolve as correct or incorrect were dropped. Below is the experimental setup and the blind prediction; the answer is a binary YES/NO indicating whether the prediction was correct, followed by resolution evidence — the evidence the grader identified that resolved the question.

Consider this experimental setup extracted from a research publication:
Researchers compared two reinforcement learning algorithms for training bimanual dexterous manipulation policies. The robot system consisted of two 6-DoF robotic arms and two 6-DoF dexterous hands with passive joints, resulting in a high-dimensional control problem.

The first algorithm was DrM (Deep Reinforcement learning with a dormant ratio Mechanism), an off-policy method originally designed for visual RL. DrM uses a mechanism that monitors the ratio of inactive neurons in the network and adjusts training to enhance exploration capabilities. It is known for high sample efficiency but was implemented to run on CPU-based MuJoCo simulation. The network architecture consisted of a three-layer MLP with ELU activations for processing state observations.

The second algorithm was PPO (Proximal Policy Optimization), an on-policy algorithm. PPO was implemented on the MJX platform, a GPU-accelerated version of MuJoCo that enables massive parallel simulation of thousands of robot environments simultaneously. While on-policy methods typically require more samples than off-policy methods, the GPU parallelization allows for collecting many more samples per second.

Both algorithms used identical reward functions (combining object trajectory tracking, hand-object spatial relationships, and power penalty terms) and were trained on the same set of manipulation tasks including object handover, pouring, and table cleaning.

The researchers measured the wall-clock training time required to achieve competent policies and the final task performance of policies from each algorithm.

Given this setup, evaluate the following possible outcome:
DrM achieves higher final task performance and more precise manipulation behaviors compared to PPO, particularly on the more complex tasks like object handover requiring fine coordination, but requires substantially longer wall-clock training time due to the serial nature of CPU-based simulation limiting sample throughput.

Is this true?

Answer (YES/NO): NO